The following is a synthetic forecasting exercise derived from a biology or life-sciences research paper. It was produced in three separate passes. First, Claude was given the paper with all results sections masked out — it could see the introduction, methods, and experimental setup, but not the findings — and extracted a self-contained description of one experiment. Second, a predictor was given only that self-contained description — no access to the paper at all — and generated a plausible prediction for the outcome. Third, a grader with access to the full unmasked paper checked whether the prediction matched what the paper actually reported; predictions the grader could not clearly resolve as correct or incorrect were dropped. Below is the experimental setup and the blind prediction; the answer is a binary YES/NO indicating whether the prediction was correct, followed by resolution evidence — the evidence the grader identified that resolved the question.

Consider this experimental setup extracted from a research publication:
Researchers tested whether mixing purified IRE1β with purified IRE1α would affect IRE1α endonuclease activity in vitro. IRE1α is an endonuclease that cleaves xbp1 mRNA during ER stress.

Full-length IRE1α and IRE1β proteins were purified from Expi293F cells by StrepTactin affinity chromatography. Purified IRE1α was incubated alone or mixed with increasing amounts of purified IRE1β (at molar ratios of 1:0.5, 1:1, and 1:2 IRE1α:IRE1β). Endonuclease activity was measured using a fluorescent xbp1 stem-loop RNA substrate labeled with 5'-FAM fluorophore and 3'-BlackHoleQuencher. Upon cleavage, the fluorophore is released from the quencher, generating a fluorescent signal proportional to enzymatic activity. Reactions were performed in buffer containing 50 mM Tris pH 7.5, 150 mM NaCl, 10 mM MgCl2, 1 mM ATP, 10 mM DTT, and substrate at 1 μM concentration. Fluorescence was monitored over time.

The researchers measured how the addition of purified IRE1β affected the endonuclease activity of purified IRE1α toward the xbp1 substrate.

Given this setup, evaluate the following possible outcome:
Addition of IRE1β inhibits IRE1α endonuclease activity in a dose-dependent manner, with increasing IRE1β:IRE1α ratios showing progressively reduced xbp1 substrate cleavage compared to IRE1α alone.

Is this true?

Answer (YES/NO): NO